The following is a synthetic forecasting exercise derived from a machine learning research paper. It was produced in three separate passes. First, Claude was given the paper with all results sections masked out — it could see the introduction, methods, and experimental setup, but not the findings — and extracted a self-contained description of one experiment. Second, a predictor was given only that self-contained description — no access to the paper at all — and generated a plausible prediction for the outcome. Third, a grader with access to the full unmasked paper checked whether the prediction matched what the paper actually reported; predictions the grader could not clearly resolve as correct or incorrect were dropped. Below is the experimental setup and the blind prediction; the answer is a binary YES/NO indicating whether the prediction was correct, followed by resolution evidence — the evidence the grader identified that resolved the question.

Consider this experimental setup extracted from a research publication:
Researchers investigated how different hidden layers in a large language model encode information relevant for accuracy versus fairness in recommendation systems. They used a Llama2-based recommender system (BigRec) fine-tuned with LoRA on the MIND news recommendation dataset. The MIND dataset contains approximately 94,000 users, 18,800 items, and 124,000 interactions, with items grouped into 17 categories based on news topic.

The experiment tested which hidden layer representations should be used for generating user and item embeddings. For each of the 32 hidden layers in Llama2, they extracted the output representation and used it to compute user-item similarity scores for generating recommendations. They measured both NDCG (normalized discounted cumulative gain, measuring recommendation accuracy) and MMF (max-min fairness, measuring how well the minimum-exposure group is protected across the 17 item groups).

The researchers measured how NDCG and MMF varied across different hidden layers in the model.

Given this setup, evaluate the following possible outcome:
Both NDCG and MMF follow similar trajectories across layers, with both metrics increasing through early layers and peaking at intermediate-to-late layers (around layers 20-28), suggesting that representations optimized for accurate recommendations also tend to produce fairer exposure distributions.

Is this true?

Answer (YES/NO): NO